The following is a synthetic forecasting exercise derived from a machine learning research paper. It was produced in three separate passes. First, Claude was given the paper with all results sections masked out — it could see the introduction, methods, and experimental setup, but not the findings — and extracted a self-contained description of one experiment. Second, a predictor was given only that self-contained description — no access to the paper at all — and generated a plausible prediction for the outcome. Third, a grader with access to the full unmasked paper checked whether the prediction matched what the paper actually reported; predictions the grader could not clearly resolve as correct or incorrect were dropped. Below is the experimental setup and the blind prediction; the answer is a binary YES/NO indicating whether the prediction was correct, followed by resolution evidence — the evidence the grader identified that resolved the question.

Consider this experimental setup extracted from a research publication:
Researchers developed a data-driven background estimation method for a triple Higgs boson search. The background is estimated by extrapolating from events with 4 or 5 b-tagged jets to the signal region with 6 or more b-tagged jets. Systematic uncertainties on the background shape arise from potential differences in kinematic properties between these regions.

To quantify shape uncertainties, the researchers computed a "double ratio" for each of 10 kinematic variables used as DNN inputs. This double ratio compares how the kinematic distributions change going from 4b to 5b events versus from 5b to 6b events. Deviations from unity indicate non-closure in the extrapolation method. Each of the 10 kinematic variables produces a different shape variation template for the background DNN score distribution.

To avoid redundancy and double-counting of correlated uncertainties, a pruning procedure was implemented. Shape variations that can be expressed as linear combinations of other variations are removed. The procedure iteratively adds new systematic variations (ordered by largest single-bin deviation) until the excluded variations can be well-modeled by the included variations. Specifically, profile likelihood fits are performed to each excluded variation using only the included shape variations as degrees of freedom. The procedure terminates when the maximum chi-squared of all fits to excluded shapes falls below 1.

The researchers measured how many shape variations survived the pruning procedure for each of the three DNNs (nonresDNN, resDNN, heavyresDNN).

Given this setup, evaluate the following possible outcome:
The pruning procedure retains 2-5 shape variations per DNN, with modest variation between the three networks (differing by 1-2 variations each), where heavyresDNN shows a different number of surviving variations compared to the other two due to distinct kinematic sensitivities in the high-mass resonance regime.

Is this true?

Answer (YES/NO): NO